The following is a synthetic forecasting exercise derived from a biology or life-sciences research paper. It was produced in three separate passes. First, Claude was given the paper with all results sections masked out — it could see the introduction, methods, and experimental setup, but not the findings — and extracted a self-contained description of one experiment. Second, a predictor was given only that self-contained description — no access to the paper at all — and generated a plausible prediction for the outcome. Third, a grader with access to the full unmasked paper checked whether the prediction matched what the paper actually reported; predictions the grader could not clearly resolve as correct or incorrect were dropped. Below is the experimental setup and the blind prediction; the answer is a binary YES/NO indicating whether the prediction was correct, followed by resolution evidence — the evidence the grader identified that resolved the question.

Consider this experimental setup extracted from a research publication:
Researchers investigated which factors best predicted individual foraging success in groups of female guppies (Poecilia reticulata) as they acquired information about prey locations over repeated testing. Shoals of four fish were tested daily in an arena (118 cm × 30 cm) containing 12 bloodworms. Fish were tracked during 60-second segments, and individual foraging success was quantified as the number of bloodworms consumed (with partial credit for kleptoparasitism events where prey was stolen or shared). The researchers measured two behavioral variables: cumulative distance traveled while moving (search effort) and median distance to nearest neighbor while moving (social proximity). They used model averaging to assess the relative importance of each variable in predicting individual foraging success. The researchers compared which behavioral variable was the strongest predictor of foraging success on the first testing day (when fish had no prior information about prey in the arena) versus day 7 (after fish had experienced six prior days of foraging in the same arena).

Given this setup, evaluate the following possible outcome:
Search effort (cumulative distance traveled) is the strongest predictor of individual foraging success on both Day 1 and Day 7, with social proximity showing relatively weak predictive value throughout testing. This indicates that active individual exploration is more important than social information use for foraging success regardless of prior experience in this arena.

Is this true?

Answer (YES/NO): NO